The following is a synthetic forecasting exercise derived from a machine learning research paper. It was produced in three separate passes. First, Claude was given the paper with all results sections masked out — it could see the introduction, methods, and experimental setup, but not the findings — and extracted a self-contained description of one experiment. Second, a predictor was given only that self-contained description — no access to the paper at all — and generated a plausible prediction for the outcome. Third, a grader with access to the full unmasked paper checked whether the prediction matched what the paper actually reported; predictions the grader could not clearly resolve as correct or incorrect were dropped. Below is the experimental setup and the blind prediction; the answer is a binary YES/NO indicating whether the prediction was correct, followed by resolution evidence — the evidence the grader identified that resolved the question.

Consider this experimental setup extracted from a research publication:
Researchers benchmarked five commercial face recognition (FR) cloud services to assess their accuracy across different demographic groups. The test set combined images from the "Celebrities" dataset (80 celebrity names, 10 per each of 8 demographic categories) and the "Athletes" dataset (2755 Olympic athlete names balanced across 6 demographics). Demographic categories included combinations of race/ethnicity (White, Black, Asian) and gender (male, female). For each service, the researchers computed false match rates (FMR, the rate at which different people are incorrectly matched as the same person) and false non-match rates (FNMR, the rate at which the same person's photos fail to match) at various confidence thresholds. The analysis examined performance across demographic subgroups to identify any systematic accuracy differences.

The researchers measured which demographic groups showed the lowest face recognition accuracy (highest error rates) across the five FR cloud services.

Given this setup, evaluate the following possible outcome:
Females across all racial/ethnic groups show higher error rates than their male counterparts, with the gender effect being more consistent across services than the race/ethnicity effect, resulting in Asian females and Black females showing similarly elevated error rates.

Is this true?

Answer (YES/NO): NO